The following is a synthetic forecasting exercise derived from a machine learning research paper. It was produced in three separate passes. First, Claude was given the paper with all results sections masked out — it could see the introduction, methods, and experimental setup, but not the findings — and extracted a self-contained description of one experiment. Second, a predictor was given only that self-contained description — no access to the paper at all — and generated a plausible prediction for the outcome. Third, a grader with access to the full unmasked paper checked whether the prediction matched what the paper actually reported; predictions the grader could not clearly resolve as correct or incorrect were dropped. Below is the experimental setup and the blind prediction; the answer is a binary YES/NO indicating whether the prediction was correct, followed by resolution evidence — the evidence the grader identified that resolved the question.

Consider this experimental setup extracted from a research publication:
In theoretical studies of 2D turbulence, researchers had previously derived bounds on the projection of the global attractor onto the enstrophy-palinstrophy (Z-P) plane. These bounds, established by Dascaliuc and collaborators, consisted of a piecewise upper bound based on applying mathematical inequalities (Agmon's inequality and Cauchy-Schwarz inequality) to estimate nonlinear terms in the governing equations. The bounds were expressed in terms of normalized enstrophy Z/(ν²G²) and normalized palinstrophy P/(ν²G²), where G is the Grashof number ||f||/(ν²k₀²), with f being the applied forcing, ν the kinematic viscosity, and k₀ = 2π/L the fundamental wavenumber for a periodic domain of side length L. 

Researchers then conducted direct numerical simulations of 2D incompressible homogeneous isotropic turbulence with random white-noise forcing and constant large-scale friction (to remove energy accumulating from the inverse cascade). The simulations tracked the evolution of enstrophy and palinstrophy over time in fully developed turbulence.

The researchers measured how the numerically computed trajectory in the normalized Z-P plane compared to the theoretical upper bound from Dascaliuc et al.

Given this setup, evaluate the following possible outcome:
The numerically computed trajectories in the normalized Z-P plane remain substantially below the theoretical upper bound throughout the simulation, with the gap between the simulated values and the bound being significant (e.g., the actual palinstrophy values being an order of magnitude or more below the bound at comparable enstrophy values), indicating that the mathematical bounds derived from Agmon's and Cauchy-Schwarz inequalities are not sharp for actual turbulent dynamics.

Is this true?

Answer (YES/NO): YES